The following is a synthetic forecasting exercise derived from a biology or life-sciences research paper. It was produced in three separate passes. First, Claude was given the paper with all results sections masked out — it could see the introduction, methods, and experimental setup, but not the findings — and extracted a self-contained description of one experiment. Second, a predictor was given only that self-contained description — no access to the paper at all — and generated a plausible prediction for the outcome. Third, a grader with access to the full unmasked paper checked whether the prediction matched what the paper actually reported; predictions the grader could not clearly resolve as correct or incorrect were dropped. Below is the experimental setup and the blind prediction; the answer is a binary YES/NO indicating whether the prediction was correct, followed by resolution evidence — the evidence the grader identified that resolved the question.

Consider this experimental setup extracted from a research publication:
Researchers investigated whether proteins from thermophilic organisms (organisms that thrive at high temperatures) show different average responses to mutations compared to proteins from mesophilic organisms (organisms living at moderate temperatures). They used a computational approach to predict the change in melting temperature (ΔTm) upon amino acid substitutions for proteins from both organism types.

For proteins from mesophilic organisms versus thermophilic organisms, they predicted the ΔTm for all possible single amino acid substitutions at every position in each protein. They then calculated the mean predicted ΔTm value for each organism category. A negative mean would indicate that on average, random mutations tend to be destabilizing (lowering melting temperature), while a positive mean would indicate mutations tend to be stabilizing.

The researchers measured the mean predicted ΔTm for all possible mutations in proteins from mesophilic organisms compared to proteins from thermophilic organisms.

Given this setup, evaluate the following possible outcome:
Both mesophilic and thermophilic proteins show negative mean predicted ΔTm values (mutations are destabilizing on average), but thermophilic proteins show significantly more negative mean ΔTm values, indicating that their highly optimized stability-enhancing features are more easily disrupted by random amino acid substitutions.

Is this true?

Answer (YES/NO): YES